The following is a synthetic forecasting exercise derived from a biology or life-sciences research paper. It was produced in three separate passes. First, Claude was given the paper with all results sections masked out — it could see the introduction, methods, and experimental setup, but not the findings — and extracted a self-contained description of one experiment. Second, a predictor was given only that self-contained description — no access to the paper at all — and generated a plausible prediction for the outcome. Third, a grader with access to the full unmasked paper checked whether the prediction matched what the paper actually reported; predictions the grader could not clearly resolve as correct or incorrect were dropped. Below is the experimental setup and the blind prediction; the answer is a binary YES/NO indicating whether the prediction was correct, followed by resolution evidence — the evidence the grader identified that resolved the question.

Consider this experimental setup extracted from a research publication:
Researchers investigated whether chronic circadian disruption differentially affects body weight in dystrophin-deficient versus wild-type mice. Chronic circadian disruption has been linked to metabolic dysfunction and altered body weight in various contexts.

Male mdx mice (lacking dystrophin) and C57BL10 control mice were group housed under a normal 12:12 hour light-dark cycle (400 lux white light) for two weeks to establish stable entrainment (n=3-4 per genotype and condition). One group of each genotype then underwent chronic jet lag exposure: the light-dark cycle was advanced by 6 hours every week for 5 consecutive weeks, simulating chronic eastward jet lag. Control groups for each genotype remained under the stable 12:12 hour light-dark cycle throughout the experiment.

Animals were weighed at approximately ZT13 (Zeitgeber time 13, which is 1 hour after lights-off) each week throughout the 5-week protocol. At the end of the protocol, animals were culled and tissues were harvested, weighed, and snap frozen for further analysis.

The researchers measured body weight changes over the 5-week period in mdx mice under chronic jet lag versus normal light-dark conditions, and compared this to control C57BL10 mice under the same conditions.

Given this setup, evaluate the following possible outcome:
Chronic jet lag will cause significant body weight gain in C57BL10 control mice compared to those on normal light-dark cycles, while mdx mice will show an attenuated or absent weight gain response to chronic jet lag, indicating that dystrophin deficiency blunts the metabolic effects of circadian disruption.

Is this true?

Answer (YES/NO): NO